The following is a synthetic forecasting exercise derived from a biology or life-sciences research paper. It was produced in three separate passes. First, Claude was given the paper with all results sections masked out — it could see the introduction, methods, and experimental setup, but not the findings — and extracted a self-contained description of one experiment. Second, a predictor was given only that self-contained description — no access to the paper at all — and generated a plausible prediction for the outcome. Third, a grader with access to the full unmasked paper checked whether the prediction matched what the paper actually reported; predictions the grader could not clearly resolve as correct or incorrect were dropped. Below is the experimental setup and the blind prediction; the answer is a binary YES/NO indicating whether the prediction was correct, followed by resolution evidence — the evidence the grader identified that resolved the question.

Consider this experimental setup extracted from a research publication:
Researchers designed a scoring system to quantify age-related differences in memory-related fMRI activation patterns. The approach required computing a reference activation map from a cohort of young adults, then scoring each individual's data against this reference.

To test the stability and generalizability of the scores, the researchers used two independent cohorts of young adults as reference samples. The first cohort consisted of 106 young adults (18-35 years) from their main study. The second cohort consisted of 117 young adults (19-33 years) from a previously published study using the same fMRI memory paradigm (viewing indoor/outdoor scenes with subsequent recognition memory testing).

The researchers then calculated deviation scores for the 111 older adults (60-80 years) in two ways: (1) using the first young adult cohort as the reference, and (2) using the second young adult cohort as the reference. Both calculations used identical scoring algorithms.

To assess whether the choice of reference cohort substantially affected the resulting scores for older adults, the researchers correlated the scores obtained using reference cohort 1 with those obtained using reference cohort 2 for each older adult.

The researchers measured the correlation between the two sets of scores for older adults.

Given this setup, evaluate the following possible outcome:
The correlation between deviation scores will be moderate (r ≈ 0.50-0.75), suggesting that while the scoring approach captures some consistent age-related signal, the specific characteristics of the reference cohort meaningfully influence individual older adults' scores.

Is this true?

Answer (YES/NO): NO